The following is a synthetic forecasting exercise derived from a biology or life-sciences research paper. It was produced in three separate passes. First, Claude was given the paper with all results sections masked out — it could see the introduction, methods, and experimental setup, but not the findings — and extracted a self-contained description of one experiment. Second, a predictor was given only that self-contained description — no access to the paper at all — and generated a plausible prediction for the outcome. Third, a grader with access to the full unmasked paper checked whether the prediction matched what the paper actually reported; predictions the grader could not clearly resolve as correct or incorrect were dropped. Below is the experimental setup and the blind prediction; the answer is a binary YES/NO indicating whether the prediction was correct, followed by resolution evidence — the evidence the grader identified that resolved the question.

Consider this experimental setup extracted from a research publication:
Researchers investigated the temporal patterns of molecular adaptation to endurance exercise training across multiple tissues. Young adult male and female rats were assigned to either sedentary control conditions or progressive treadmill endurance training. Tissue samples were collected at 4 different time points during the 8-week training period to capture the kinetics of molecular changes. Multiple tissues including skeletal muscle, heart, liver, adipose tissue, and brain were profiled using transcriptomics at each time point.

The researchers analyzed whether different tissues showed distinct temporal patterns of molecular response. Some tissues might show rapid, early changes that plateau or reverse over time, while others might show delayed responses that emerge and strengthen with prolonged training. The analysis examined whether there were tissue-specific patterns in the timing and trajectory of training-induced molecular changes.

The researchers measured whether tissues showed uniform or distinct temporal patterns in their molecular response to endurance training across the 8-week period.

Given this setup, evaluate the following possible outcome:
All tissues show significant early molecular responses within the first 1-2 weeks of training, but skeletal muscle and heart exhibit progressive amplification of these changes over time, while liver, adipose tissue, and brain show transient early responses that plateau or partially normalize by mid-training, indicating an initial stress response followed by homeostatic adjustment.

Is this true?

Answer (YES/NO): NO